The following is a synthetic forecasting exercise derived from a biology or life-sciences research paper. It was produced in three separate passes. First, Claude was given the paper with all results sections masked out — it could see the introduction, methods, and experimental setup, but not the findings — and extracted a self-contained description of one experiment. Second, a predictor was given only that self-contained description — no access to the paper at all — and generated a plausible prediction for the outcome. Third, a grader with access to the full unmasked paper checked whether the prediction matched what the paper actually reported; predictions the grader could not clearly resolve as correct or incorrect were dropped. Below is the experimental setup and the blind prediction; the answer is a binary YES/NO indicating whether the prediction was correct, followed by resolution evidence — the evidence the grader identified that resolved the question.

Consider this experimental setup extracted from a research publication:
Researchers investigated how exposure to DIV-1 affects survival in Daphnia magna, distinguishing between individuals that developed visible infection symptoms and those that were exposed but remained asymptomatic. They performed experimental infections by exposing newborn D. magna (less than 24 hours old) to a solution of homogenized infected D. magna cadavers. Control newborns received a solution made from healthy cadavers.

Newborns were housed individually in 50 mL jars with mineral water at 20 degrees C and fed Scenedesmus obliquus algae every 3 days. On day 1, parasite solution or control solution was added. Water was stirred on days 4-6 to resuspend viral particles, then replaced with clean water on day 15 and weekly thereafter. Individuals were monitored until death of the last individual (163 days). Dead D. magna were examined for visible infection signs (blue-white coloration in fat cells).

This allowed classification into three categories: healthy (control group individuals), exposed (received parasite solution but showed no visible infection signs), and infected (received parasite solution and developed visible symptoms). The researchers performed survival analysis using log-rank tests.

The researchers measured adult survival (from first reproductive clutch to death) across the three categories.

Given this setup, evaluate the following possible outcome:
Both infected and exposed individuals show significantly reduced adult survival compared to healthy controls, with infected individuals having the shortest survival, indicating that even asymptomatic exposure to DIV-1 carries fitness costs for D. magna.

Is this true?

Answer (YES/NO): YES